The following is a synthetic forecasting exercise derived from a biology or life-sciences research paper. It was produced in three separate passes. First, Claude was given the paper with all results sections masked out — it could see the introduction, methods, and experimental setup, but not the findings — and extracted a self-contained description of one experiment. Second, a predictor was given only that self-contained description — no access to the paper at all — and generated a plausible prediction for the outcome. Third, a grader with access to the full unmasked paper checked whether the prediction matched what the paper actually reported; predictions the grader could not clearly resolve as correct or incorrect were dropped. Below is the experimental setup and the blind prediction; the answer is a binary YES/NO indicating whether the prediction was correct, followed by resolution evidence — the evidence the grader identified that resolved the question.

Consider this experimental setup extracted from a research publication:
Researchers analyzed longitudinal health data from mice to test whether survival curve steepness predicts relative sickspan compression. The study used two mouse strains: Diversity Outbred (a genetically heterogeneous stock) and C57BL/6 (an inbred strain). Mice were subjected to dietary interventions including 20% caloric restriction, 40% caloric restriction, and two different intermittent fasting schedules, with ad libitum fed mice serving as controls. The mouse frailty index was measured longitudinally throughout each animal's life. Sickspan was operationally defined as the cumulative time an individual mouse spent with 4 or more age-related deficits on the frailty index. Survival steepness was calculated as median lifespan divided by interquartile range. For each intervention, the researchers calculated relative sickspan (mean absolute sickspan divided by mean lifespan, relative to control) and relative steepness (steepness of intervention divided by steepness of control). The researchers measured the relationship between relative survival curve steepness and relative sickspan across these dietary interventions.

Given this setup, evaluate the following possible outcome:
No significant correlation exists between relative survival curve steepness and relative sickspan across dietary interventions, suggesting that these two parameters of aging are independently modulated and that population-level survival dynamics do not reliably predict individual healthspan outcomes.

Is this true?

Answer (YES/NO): NO